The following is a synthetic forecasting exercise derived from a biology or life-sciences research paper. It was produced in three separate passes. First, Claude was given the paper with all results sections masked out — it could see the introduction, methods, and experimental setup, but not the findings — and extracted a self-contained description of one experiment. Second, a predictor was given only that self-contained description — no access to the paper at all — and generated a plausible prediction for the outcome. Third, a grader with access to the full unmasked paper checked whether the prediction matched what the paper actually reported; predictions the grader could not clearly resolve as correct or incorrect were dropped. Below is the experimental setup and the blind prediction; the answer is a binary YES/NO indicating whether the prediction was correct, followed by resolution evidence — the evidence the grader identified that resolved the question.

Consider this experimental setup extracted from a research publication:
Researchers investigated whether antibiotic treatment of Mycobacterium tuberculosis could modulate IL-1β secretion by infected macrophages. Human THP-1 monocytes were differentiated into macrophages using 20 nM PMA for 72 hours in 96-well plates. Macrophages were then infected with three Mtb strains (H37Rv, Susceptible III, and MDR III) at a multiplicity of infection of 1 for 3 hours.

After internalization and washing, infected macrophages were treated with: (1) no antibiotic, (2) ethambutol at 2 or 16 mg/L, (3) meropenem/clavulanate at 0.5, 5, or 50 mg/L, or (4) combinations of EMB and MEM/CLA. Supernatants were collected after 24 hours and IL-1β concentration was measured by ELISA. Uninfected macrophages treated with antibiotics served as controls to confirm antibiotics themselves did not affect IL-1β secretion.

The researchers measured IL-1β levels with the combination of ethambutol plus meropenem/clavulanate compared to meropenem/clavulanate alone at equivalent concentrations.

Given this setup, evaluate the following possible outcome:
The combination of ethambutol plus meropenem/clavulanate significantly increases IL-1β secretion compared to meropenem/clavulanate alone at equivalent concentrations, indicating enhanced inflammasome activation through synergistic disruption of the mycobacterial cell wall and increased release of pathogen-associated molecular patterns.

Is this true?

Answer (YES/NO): NO